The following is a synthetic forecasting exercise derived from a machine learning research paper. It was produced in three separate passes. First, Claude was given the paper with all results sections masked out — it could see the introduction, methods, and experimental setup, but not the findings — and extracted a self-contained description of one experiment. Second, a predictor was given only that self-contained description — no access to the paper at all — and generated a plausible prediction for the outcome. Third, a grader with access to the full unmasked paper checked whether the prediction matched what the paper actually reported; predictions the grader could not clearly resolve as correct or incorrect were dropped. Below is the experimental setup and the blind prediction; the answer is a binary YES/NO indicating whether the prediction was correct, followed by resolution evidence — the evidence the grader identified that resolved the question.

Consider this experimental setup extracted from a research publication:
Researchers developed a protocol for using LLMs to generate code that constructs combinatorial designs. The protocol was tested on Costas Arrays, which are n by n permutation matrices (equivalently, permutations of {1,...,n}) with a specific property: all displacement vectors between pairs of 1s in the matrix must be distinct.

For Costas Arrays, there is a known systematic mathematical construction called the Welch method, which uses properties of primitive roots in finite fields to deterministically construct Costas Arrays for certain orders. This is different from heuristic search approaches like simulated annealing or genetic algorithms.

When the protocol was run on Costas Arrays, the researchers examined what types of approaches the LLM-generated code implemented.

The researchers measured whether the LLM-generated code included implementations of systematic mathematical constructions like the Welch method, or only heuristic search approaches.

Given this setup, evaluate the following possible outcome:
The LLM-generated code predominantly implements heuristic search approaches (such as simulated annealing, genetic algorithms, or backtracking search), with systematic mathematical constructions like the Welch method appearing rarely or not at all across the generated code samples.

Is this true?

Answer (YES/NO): NO